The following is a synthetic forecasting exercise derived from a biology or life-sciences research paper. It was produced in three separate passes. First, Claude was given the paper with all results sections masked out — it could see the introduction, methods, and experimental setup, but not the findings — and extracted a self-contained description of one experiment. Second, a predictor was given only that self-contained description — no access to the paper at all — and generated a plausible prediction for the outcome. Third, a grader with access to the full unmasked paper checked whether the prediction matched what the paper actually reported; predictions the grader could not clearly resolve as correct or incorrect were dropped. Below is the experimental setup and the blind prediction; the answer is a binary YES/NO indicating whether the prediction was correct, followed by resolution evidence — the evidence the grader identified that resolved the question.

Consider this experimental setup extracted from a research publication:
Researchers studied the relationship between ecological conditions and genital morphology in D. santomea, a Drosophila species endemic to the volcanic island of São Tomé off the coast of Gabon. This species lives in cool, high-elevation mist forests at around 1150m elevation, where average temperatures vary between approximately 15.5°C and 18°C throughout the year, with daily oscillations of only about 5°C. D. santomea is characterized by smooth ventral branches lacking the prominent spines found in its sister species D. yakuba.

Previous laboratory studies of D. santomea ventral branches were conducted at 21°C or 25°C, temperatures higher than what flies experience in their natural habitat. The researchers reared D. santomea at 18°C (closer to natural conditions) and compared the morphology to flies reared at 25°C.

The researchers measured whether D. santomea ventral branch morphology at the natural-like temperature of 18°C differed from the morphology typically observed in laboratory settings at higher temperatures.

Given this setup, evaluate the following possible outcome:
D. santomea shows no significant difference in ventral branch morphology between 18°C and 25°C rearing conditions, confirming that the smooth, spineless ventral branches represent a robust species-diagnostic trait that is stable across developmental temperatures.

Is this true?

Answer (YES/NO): NO